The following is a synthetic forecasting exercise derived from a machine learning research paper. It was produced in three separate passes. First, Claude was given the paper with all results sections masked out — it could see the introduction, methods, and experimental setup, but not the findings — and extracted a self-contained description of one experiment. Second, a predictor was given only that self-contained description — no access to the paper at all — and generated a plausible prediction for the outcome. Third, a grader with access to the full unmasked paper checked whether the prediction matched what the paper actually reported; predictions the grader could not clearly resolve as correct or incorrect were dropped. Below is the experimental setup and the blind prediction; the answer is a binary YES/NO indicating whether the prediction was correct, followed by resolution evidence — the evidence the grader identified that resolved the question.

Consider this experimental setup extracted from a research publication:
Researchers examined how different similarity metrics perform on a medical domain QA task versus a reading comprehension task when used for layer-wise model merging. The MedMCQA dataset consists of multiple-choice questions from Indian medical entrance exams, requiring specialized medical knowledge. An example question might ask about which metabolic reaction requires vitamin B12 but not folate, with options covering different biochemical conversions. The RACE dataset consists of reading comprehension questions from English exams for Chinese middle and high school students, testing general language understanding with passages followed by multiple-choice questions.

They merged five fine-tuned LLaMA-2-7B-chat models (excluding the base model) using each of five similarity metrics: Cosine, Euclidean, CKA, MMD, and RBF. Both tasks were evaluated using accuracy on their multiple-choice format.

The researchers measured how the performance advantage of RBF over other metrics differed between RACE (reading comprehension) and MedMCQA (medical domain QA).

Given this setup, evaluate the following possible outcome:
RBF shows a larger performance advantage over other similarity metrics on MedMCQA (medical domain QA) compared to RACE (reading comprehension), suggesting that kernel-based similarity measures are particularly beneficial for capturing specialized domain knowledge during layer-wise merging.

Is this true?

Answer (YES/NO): NO